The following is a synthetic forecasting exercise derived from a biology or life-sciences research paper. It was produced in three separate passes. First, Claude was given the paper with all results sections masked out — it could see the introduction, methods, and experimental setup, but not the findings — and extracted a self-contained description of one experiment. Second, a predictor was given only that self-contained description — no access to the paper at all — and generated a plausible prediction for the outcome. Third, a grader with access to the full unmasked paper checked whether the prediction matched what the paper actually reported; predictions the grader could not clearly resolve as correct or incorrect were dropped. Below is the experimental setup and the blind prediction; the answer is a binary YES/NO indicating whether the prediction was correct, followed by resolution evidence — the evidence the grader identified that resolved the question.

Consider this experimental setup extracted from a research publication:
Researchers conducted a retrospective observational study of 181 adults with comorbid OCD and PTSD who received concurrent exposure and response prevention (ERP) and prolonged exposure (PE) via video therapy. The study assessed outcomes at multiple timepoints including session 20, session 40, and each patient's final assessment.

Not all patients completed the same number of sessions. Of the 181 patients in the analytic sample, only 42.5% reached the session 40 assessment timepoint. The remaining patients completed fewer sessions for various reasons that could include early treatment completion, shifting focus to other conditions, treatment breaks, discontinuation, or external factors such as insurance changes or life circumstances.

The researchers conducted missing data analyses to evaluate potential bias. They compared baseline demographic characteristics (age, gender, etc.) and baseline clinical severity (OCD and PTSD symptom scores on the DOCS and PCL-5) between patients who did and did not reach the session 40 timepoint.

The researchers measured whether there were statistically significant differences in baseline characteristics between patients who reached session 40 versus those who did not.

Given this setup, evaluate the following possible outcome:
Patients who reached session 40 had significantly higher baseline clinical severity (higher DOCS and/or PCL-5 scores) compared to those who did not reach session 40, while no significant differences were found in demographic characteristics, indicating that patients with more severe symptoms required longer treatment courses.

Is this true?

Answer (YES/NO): NO